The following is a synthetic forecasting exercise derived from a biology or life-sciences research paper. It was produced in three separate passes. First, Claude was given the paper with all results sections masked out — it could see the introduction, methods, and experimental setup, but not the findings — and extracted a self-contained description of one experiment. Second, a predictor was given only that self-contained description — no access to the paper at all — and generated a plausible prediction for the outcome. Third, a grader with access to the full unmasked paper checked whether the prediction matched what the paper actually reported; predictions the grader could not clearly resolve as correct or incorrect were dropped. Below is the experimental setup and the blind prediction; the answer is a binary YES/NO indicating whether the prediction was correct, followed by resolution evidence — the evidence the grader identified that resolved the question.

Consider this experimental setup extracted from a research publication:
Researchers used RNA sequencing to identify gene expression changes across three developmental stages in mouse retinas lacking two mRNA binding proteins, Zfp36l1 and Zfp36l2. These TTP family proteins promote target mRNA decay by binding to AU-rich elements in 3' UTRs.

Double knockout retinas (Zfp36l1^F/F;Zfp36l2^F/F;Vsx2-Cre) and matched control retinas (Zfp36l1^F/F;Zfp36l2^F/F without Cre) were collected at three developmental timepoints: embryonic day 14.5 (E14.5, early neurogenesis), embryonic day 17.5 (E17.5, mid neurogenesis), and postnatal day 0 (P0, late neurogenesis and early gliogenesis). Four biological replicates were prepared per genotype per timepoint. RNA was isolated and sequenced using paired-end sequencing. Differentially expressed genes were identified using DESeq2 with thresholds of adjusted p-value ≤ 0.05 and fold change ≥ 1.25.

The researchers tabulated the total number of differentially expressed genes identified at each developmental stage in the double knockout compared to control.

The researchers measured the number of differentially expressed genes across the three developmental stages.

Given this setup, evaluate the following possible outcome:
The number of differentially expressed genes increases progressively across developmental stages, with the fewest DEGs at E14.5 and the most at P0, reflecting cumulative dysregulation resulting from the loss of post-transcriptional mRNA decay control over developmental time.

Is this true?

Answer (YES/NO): NO